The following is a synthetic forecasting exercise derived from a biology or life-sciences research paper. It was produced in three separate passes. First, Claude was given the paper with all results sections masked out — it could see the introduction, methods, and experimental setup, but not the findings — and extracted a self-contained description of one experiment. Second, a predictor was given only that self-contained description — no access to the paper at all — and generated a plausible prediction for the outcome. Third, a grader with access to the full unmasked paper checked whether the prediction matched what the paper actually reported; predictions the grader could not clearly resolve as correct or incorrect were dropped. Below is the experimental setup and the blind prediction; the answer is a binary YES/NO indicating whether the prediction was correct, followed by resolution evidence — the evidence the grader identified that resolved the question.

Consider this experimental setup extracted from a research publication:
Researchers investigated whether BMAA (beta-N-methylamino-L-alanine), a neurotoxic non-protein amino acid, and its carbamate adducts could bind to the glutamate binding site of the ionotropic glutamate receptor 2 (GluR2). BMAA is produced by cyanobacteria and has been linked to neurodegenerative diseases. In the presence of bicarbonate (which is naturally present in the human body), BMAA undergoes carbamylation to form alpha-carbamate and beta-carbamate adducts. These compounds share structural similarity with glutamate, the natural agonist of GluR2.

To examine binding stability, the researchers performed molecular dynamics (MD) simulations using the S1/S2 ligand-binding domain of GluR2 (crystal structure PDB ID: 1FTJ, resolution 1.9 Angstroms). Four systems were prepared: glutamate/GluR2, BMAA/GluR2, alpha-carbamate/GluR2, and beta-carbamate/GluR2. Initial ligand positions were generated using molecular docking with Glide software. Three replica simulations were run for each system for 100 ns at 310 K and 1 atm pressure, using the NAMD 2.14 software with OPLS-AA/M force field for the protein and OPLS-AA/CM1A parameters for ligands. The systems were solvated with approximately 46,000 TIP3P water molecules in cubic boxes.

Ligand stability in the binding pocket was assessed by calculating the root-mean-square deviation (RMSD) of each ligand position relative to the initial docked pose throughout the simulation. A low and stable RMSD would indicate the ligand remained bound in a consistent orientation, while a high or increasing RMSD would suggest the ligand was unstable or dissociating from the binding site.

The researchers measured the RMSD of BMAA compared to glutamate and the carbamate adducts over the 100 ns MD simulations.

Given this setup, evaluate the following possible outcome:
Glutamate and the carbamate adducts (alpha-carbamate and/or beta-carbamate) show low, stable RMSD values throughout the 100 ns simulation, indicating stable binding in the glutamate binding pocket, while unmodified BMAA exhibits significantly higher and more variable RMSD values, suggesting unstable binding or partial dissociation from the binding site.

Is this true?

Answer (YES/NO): YES